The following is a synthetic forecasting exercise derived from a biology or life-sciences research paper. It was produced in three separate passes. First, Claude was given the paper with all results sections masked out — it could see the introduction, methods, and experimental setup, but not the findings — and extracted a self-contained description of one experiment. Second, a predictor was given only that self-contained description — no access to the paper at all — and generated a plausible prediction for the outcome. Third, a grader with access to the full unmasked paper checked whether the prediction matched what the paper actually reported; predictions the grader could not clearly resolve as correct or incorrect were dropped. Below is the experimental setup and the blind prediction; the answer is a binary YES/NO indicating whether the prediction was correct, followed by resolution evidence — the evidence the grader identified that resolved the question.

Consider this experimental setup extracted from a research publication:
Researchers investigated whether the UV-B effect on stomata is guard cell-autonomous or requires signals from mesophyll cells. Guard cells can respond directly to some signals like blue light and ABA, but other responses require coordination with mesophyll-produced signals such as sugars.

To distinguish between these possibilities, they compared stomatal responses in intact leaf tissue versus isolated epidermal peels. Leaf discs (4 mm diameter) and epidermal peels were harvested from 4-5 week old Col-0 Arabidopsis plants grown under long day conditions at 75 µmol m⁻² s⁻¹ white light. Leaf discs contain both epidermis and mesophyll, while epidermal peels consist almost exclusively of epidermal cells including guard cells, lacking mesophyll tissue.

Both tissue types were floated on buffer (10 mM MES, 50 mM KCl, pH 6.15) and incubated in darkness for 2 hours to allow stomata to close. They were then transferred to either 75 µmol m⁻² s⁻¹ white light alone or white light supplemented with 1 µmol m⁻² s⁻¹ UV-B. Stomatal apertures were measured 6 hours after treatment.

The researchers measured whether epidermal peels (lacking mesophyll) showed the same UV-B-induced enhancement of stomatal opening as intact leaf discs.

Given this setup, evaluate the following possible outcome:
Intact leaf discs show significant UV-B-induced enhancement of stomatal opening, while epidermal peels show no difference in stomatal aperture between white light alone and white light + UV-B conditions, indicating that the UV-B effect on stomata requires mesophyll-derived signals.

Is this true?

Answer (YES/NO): NO